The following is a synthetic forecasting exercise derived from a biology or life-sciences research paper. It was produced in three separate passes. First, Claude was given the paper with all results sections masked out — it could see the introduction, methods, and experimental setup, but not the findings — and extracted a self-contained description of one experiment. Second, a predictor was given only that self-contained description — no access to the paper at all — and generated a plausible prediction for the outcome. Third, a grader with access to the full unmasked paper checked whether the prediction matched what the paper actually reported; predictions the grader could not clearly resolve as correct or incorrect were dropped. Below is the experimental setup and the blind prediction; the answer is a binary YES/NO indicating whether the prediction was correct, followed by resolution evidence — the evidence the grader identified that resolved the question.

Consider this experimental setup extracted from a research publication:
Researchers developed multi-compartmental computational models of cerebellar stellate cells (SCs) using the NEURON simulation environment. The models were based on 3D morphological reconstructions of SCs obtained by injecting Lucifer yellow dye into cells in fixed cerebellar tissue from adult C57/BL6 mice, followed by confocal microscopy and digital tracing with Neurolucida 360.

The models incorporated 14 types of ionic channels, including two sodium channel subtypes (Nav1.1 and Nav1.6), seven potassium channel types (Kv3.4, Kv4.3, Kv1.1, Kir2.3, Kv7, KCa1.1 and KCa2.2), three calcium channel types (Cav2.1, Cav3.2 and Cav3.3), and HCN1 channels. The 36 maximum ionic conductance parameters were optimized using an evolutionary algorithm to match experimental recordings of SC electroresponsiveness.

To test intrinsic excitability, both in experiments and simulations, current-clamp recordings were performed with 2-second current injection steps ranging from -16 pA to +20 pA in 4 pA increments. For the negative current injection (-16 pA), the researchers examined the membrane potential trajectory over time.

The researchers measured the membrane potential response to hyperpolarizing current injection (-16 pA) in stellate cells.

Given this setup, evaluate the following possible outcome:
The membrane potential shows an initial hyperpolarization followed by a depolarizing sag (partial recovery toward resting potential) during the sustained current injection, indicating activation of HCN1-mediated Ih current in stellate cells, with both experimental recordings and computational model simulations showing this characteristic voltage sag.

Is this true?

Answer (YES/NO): YES